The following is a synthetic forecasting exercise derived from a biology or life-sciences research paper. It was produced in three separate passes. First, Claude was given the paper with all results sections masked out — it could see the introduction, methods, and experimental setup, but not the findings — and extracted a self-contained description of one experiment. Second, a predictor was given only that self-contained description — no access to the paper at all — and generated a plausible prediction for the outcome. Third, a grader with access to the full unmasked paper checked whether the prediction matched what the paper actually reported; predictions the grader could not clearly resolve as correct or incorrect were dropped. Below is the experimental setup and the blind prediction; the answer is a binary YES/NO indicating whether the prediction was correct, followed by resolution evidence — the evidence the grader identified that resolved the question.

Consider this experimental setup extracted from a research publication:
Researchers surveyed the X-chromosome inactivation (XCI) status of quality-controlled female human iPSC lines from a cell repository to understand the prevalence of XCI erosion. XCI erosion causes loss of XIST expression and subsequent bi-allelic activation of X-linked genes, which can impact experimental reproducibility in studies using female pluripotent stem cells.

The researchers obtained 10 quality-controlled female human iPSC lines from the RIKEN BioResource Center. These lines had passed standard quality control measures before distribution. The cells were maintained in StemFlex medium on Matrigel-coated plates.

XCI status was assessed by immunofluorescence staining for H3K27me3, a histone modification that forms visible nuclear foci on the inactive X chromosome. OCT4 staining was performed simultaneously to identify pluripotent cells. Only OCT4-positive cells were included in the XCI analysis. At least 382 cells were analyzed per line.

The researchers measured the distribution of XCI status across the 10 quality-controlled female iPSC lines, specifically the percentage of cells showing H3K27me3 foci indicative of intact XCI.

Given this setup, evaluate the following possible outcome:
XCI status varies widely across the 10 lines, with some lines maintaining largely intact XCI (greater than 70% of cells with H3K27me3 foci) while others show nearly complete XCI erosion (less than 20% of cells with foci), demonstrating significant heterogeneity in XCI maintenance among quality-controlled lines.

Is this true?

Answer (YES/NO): YES